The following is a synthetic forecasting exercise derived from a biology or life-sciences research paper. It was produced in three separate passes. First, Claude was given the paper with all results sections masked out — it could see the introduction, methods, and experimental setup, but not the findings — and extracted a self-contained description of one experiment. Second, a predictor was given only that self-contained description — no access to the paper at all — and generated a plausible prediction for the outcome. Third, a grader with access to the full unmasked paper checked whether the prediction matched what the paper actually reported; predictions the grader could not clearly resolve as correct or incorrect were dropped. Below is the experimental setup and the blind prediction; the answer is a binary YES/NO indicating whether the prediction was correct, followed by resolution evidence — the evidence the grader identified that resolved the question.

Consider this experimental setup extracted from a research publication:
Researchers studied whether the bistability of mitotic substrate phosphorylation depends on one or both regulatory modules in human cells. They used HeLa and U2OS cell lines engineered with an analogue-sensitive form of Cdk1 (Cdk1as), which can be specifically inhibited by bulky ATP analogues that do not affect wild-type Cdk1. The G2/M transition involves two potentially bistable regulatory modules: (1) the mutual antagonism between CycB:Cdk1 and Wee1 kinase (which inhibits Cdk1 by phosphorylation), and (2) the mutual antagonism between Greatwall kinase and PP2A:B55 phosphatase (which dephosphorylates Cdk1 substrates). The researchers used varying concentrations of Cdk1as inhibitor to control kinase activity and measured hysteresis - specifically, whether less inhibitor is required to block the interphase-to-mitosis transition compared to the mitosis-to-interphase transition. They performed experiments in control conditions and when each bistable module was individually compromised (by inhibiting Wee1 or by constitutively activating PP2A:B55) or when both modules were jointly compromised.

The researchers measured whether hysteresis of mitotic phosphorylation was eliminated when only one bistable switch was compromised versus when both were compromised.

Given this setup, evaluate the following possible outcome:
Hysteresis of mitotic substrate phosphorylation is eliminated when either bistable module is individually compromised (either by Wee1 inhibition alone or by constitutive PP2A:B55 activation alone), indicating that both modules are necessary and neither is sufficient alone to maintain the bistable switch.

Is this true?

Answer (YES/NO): NO